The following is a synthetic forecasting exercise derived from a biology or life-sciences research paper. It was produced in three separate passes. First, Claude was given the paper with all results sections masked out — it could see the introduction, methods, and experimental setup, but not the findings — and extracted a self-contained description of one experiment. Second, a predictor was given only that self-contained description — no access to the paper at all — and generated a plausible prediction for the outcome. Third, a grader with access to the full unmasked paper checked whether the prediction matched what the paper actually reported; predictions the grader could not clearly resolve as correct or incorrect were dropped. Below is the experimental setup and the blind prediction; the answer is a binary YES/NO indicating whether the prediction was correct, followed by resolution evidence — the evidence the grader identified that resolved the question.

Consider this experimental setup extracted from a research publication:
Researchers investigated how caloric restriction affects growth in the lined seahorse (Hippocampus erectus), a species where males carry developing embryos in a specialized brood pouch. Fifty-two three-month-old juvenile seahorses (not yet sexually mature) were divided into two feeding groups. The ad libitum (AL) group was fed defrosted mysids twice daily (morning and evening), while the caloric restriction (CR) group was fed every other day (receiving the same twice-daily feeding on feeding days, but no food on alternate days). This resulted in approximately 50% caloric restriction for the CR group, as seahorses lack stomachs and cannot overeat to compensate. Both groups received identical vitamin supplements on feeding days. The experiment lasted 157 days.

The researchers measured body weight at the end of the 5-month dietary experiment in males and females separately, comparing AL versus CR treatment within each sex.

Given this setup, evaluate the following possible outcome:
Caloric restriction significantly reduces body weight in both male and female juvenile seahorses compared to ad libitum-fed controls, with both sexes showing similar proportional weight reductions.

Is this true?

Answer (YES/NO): NO